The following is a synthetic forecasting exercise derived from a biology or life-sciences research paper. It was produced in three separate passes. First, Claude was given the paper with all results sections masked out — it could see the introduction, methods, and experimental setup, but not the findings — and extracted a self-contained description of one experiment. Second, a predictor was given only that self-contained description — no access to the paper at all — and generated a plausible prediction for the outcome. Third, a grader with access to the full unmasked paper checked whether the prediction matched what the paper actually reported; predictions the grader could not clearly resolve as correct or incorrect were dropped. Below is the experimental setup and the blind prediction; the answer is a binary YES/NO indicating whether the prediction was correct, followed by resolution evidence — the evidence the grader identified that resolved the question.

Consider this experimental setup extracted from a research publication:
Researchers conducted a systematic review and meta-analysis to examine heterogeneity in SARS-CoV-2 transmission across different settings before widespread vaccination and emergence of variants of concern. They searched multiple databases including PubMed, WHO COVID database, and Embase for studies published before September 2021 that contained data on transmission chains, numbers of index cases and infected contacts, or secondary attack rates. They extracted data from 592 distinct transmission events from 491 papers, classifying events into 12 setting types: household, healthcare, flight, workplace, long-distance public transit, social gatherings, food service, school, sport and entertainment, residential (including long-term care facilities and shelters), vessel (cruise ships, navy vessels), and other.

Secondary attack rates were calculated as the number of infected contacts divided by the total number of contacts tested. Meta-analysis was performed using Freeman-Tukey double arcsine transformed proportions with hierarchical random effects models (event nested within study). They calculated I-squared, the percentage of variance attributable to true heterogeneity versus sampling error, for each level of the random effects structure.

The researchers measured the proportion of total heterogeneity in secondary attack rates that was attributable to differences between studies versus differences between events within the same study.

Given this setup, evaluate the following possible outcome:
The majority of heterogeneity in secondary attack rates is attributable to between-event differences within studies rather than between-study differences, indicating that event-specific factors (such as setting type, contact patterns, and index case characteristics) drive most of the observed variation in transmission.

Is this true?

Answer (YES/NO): NO